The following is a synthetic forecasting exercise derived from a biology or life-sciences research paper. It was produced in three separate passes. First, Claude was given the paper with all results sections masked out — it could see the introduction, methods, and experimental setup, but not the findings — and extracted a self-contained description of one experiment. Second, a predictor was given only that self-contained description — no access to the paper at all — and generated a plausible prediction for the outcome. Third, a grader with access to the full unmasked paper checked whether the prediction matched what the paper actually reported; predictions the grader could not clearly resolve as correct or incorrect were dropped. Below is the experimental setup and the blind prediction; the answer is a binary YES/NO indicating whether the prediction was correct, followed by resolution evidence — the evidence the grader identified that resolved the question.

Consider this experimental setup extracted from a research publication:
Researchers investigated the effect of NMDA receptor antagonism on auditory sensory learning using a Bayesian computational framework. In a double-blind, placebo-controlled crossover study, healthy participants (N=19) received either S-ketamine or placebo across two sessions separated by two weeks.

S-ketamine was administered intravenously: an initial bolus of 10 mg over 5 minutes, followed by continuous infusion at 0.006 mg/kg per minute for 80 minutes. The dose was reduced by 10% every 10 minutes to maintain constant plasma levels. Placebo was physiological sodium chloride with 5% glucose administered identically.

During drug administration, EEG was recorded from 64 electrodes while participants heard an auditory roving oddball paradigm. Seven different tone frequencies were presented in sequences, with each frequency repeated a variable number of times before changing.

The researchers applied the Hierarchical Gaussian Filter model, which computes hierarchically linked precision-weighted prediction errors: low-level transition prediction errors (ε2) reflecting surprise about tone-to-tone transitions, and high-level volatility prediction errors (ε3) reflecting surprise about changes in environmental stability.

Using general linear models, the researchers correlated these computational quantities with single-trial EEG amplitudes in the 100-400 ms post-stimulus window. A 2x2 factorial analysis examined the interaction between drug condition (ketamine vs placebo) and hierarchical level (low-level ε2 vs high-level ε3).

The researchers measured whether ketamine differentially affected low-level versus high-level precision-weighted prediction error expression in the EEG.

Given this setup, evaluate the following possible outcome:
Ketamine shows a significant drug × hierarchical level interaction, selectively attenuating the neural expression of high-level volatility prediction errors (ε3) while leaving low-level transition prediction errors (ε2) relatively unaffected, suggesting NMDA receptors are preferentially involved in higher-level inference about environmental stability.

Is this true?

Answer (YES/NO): YES